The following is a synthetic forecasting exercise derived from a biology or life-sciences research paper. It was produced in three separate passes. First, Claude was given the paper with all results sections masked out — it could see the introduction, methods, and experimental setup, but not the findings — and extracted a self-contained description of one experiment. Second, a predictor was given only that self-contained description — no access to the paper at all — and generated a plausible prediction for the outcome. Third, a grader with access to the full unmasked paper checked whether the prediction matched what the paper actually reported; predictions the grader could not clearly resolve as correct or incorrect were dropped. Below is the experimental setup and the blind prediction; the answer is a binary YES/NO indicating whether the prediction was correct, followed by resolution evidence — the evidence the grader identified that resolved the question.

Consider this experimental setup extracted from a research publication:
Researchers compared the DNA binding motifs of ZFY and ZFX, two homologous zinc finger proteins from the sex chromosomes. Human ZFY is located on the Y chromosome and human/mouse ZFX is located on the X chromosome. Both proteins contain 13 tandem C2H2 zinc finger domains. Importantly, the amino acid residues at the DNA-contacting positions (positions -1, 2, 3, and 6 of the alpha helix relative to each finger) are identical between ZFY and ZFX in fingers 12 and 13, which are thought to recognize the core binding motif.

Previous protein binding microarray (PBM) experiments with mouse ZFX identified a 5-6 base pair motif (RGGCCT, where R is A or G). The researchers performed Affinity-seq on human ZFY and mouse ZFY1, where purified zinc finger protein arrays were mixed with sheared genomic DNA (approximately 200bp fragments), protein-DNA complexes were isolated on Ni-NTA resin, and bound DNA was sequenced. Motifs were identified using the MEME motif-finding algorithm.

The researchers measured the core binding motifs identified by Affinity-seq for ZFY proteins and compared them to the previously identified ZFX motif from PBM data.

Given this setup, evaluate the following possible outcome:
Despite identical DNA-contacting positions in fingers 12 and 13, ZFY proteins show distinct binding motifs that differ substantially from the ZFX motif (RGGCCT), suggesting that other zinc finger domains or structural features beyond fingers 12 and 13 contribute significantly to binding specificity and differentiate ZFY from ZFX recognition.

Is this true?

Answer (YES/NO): NO